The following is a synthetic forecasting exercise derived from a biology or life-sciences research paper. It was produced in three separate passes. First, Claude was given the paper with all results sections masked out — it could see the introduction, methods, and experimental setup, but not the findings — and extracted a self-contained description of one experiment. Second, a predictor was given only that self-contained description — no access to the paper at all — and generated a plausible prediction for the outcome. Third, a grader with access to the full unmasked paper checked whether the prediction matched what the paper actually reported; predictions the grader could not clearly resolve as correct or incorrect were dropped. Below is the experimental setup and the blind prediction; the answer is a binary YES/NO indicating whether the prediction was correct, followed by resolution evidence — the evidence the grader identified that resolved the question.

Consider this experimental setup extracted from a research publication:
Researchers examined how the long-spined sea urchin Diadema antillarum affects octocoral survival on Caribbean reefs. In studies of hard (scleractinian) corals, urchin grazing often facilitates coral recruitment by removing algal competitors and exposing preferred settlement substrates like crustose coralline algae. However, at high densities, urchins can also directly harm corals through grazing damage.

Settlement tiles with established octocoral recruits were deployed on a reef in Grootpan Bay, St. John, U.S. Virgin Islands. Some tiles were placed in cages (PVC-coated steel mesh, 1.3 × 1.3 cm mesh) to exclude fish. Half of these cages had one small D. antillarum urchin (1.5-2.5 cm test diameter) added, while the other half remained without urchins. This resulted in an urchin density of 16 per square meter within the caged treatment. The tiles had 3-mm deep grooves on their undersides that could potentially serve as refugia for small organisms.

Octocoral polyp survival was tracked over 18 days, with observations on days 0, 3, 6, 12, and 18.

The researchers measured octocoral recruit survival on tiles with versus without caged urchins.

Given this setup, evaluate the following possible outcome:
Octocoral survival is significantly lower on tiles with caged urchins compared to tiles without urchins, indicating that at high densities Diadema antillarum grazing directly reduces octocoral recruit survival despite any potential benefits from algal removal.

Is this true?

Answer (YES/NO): YES